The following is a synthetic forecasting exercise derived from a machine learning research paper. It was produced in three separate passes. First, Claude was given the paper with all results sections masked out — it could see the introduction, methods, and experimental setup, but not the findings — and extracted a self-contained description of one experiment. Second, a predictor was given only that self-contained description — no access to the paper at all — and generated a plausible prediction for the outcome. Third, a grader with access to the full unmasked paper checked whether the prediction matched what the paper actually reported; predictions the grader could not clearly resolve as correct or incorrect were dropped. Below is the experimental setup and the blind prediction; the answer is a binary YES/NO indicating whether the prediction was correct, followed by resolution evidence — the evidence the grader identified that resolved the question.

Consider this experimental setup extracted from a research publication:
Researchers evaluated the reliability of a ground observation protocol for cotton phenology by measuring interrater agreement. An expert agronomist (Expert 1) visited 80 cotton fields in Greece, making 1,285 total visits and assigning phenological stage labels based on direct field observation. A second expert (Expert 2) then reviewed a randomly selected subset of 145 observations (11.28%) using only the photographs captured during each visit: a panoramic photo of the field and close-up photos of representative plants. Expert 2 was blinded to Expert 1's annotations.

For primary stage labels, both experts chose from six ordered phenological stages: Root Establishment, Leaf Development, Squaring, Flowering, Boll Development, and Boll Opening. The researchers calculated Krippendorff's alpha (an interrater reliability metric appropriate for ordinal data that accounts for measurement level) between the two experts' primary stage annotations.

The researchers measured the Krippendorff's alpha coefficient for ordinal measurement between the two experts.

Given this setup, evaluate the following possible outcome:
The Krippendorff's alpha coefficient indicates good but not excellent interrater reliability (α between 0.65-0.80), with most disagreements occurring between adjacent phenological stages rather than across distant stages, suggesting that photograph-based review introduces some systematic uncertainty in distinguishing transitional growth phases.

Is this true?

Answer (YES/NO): NO